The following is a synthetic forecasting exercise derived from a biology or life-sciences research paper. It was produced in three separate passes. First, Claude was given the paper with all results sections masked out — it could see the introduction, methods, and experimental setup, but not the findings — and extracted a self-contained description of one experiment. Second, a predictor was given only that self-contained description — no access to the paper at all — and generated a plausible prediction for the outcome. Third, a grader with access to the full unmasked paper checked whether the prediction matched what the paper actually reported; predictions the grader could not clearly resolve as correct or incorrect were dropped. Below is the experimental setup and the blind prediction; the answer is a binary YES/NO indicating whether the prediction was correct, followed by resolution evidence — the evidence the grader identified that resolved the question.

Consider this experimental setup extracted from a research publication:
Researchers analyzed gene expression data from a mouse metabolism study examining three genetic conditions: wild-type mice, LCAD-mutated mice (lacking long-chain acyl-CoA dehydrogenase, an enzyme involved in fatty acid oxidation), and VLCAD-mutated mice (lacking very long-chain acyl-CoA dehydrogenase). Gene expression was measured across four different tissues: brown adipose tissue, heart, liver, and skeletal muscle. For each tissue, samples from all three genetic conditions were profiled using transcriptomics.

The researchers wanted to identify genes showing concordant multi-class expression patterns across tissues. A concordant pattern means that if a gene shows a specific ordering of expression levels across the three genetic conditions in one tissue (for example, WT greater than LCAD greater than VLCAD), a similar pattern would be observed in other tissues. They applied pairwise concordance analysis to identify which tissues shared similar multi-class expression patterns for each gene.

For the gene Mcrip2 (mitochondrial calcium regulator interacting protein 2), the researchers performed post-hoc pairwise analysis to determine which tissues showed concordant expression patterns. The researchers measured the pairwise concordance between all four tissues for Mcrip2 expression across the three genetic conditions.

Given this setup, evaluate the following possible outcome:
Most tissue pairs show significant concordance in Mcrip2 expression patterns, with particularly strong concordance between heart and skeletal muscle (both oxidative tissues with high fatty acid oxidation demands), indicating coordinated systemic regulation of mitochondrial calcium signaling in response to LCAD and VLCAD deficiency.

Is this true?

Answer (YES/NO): NO